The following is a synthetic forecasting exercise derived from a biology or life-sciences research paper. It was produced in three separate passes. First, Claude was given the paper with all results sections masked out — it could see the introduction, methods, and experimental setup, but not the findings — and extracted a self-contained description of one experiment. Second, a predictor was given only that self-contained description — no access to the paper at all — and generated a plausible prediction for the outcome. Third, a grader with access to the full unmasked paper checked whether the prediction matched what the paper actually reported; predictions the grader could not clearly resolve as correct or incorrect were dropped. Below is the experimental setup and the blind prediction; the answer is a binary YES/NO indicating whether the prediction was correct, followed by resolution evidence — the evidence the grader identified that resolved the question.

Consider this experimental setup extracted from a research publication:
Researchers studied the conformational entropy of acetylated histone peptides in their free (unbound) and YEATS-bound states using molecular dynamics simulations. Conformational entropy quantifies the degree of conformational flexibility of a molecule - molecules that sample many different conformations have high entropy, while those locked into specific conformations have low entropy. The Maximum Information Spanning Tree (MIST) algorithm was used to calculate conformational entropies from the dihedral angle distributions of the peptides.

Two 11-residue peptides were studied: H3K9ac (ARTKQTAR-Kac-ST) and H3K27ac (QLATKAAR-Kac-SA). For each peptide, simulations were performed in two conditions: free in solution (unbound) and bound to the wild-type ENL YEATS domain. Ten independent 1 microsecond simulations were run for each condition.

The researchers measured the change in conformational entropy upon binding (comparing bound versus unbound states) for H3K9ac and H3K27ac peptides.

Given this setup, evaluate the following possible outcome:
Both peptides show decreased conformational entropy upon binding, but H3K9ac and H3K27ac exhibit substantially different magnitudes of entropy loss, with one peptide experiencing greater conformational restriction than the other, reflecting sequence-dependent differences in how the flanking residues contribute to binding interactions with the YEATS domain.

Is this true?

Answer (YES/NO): YES